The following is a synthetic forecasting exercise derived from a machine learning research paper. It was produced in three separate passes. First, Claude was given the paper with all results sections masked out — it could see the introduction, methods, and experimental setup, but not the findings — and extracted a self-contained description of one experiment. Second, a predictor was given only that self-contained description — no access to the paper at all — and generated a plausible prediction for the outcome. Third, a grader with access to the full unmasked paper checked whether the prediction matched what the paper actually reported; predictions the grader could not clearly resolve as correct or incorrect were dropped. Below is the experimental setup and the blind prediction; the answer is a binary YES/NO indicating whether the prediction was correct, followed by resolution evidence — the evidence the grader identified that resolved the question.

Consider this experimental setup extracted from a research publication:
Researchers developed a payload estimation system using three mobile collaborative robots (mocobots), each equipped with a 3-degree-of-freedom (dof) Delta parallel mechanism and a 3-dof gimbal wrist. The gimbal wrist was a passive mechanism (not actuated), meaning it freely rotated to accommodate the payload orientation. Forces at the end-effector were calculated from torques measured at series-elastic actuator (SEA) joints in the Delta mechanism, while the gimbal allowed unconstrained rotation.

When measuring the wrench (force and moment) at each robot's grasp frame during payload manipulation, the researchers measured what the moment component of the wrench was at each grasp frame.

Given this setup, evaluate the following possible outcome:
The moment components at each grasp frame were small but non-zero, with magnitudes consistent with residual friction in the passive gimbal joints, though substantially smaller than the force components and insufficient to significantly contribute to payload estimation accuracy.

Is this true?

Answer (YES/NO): NO